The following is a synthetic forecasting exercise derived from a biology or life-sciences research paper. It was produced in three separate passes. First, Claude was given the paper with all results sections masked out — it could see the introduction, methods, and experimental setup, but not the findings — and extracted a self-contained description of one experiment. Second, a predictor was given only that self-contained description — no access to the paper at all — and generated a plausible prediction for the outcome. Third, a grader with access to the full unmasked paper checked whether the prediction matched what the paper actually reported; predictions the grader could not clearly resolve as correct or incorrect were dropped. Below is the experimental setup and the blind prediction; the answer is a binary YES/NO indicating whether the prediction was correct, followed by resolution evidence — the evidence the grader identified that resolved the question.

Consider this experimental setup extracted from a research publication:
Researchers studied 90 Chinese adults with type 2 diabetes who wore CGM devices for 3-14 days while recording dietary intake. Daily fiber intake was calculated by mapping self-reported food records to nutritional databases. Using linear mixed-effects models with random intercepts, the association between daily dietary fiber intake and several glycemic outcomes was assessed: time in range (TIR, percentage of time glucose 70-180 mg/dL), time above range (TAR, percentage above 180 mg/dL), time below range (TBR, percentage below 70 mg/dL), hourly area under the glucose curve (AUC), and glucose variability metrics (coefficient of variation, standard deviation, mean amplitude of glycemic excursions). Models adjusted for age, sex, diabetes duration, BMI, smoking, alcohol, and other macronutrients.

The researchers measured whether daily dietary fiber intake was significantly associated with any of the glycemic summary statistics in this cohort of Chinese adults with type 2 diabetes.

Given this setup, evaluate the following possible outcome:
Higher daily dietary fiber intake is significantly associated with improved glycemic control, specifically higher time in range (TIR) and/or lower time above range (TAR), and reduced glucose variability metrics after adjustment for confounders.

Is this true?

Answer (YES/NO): NO